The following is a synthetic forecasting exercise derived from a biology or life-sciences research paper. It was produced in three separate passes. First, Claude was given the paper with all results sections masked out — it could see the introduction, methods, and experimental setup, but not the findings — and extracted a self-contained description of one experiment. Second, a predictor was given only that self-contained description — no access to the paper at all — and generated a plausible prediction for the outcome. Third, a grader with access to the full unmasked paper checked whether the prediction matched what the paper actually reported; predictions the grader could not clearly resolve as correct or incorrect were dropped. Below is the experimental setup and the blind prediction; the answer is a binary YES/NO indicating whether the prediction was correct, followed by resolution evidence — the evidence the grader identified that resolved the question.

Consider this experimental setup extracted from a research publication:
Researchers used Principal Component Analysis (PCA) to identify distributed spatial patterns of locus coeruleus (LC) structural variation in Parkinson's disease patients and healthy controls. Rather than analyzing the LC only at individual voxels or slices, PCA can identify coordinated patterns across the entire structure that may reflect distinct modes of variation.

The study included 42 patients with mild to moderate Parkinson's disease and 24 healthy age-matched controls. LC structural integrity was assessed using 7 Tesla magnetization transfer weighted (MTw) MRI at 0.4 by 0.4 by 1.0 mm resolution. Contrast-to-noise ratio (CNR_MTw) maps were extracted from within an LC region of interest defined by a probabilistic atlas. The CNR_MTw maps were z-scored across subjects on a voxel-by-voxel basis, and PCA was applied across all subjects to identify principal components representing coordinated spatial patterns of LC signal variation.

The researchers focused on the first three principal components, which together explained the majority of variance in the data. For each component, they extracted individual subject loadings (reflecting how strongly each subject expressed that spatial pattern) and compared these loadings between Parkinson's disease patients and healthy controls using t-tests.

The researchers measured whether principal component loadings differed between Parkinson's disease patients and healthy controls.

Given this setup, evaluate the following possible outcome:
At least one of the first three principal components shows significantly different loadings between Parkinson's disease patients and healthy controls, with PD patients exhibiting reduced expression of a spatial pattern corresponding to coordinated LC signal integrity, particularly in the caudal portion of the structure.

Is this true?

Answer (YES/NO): YES